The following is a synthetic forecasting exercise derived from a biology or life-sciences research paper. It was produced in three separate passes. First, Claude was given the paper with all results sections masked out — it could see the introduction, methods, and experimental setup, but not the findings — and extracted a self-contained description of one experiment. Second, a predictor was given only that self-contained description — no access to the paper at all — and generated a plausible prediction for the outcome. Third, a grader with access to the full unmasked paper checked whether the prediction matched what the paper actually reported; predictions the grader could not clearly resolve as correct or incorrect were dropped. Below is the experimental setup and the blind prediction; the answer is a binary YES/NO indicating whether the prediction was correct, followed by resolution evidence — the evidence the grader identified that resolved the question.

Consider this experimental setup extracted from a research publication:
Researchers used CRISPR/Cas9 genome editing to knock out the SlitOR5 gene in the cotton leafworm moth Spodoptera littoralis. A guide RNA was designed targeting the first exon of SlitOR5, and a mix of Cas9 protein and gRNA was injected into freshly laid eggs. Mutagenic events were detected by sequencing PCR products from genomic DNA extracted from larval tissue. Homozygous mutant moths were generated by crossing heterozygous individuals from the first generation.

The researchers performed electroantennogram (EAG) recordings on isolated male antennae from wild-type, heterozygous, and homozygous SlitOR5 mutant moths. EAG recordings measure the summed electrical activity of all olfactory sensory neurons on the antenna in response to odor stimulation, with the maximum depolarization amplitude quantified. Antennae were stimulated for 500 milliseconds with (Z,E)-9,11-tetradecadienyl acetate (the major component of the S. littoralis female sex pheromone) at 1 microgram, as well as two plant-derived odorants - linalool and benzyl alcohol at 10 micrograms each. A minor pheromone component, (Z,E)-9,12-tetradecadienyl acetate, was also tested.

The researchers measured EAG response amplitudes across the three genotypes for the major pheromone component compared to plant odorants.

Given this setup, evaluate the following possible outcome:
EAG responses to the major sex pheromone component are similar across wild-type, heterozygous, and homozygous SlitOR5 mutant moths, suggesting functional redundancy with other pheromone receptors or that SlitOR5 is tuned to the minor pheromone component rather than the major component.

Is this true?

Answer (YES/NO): NO